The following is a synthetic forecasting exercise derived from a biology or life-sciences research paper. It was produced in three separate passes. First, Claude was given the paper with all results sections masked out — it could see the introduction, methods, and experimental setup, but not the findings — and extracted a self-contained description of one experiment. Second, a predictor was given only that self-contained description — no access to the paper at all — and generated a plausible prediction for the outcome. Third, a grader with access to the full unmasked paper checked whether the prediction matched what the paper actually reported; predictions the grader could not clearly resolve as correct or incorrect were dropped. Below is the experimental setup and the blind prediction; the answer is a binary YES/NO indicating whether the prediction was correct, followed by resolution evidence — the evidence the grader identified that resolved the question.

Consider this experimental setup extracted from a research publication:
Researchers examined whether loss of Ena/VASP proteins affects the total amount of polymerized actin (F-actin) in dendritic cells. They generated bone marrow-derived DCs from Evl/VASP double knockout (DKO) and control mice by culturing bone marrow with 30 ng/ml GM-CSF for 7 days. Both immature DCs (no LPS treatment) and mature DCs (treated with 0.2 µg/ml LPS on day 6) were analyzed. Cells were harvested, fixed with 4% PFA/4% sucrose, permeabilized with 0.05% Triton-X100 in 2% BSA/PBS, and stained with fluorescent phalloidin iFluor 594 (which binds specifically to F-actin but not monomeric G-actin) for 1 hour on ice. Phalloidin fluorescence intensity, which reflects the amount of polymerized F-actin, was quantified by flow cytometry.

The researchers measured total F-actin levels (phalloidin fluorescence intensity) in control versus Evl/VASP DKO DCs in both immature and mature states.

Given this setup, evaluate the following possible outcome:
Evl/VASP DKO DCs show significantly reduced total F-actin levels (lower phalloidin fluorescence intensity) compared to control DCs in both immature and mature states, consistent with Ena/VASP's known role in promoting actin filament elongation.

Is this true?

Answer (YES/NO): NO